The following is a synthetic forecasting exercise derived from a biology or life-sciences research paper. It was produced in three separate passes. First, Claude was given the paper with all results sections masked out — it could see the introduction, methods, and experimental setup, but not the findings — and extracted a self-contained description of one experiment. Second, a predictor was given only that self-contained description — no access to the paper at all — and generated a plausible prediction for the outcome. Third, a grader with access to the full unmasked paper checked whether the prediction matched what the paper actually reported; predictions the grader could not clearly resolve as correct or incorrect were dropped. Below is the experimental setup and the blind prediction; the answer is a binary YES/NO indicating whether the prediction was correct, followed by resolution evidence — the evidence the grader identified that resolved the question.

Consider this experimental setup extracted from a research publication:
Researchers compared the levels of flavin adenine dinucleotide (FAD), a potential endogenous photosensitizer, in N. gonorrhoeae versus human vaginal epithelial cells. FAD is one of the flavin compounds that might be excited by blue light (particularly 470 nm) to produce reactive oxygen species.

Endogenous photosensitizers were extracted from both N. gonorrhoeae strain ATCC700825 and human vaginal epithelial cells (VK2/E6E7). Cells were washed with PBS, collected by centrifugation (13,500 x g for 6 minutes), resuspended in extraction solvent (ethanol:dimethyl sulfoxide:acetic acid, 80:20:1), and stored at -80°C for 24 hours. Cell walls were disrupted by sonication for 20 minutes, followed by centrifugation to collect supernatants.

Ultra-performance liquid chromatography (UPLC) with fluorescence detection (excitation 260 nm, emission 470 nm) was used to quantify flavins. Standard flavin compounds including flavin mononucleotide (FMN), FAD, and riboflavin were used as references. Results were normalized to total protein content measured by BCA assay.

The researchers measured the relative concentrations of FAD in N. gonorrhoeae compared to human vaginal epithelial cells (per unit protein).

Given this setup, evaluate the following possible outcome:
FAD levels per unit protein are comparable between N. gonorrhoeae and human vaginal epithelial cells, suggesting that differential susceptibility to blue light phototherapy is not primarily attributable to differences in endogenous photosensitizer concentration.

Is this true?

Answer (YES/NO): NO